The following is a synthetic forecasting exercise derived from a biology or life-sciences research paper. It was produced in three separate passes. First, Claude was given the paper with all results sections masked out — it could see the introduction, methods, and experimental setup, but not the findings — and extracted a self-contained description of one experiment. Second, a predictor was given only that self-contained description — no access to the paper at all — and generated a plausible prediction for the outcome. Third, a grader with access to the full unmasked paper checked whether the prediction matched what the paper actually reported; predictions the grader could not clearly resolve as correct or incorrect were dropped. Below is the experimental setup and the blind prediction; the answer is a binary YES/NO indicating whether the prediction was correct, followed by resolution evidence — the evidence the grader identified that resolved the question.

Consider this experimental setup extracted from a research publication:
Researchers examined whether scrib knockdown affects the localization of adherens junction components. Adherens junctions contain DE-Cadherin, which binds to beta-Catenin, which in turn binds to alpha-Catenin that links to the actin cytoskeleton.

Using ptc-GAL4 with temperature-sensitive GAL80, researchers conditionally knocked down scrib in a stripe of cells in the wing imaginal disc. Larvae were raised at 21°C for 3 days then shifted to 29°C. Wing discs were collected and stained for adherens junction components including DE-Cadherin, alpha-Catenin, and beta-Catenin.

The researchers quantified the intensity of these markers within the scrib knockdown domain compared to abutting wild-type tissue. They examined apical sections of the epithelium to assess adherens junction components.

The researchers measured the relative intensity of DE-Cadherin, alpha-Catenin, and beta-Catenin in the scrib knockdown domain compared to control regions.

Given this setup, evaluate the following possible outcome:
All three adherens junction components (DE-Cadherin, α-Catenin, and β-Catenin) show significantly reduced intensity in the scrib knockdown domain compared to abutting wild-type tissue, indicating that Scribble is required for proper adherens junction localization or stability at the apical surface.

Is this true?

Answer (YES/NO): NO